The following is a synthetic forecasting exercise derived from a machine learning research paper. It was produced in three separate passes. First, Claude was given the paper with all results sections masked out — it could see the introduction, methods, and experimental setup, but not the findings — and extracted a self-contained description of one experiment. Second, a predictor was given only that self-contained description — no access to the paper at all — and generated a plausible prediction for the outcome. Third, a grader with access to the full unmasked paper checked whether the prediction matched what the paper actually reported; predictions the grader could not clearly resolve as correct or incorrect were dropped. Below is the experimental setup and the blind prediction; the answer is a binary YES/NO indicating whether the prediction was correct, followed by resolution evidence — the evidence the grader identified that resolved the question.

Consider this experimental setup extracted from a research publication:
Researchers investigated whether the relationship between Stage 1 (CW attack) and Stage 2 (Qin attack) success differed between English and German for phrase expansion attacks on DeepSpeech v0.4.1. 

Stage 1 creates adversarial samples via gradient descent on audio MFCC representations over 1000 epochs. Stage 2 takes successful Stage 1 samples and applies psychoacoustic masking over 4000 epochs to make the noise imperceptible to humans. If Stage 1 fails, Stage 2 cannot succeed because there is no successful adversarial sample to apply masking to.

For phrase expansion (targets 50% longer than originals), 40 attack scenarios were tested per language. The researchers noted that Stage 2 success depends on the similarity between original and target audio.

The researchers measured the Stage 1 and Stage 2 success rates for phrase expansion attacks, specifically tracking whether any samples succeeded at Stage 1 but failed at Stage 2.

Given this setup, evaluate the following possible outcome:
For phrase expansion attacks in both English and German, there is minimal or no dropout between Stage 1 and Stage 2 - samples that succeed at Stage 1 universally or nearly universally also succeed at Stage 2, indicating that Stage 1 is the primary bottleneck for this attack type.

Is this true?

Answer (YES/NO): YES